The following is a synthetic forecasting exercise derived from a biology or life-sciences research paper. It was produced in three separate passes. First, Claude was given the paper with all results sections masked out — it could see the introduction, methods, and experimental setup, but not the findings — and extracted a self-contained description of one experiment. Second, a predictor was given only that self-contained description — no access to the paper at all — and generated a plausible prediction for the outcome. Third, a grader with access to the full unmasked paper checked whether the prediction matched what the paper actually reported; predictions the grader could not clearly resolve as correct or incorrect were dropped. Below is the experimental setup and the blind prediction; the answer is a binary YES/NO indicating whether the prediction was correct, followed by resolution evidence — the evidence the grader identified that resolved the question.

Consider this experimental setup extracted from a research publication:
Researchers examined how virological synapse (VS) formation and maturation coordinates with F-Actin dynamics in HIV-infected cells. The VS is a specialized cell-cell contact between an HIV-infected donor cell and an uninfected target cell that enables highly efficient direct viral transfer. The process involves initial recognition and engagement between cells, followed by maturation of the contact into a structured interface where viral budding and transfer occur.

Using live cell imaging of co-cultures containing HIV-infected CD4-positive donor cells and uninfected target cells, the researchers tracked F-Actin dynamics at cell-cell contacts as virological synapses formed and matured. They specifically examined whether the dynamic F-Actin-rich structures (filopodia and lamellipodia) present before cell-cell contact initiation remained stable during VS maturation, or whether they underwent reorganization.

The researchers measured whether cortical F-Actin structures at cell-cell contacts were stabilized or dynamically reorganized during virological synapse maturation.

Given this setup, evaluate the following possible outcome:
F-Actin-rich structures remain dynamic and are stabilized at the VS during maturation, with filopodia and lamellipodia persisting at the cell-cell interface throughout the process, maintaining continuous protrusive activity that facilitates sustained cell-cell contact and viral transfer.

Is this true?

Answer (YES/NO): NO